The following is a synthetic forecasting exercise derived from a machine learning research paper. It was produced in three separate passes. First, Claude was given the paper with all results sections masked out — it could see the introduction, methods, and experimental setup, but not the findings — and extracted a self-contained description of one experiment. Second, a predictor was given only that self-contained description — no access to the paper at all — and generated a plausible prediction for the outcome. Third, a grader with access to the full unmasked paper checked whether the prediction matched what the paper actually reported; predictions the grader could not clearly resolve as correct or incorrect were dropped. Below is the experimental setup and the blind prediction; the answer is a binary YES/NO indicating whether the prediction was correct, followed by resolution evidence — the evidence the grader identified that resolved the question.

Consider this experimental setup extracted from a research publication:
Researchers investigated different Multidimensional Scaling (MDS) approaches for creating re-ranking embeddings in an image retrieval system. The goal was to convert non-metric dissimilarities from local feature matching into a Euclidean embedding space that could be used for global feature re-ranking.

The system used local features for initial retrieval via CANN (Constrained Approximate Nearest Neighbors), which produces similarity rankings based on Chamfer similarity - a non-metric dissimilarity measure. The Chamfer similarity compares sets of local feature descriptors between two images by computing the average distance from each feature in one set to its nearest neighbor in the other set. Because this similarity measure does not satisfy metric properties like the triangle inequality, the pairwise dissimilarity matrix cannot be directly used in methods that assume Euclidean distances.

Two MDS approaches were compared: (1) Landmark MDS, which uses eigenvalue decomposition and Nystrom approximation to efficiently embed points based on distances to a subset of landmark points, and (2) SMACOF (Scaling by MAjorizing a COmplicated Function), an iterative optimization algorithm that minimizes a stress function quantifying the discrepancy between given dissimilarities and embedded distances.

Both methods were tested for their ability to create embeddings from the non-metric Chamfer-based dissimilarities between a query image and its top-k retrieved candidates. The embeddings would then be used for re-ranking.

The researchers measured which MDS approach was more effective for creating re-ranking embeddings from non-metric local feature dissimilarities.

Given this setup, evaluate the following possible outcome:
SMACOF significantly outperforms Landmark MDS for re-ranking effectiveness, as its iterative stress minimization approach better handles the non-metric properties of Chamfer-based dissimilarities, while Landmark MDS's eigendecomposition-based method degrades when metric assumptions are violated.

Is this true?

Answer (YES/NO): YES